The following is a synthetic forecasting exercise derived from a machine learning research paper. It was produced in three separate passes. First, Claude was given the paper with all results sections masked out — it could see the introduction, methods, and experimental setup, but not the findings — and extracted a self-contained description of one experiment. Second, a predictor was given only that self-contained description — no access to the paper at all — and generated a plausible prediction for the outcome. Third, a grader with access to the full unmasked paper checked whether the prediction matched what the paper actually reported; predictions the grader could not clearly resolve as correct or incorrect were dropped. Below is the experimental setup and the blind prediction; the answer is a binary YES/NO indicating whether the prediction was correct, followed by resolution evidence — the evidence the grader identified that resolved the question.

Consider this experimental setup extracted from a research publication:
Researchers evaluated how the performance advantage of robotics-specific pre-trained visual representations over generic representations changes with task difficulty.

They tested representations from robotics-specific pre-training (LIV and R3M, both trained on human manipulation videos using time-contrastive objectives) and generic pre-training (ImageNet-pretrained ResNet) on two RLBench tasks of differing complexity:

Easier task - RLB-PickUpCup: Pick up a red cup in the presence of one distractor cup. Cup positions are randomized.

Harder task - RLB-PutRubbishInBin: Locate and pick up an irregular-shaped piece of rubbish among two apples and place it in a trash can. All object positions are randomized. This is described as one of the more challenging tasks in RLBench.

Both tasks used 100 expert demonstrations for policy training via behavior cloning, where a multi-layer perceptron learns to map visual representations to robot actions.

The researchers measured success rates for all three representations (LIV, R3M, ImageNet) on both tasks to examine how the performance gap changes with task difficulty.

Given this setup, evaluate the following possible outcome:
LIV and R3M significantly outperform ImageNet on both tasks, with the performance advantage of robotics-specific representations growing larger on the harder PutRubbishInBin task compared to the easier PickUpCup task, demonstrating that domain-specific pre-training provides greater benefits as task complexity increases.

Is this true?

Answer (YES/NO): NO